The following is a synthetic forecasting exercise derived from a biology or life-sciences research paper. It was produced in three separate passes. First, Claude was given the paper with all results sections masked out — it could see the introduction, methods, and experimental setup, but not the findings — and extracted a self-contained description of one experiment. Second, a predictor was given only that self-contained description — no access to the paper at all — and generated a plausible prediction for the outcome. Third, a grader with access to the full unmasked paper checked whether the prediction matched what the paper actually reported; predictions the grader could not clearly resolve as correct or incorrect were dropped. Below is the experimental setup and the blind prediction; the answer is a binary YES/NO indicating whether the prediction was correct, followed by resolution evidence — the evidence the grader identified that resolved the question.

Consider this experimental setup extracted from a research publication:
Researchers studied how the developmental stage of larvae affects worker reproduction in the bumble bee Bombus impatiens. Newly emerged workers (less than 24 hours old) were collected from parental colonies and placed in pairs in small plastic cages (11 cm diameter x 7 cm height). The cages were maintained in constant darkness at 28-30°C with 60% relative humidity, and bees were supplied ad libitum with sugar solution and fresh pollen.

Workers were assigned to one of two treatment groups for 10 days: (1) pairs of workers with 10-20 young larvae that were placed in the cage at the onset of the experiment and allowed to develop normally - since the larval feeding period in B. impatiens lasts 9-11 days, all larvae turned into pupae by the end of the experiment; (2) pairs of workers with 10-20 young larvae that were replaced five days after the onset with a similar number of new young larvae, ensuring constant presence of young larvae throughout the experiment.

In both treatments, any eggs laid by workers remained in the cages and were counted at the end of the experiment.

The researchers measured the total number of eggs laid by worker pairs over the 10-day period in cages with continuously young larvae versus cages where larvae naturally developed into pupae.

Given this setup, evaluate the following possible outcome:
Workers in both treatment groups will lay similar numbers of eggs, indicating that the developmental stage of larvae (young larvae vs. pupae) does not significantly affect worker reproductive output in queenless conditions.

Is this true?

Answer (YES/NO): NO